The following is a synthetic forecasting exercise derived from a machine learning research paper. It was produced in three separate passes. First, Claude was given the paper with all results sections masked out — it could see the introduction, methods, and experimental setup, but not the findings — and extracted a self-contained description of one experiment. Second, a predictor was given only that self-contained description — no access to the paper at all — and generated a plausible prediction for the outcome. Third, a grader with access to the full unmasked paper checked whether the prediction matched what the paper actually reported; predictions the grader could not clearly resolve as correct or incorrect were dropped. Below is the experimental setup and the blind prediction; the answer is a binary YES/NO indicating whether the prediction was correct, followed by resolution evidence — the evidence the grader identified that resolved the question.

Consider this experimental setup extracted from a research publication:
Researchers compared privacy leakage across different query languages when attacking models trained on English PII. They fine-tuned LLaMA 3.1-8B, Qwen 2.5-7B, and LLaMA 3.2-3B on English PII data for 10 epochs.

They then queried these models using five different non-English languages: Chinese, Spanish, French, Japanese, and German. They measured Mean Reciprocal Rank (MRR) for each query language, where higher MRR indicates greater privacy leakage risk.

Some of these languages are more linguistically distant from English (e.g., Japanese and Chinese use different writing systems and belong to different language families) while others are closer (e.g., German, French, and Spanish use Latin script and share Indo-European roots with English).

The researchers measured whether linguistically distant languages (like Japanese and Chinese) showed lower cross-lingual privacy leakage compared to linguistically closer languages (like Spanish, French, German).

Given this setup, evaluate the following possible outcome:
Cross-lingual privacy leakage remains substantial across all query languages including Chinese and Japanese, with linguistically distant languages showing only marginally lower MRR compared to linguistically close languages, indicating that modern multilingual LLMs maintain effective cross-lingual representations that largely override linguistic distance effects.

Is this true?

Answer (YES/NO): YES